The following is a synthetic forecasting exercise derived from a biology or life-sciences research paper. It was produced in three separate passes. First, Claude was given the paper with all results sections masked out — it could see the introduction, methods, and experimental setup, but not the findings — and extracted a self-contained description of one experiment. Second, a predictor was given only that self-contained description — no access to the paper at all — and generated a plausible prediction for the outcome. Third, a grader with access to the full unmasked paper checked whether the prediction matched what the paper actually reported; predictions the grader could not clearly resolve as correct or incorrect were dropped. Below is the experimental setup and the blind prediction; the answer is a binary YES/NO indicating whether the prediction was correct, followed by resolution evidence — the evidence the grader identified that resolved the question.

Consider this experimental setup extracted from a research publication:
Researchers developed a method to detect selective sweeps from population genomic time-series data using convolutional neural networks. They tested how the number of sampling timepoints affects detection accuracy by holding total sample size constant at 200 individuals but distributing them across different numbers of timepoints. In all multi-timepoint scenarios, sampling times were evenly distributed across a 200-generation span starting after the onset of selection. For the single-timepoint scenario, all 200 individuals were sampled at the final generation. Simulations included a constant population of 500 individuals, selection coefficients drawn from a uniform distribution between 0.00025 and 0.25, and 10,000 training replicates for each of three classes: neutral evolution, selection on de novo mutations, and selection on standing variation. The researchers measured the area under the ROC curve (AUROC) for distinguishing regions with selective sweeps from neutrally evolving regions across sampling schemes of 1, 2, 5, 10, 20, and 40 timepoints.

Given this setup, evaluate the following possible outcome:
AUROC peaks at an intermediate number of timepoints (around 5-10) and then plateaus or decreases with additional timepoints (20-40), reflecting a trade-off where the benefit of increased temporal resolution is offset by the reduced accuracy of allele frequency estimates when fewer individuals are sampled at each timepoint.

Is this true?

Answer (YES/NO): NO